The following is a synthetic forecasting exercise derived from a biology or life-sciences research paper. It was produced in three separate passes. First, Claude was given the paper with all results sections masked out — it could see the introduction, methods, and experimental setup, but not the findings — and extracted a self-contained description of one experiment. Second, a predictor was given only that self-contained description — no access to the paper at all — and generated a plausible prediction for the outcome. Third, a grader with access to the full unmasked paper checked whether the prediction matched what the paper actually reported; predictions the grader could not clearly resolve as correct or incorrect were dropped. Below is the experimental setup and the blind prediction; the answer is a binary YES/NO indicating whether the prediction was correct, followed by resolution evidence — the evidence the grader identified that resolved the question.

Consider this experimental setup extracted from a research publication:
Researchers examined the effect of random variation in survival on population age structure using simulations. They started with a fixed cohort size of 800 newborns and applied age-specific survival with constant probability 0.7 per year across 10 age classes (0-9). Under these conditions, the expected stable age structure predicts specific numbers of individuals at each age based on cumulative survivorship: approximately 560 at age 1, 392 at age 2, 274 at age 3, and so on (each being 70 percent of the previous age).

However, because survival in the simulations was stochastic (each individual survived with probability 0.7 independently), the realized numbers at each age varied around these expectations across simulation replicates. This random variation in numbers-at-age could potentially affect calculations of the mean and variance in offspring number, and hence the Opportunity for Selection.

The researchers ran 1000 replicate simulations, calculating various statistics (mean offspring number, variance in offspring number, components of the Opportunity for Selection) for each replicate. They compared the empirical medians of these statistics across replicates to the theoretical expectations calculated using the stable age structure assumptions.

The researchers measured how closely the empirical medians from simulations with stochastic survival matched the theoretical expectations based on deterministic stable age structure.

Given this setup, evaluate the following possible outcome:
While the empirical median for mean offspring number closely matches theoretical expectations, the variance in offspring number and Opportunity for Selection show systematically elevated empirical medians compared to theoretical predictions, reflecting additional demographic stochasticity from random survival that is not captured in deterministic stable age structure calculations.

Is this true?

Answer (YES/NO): NO